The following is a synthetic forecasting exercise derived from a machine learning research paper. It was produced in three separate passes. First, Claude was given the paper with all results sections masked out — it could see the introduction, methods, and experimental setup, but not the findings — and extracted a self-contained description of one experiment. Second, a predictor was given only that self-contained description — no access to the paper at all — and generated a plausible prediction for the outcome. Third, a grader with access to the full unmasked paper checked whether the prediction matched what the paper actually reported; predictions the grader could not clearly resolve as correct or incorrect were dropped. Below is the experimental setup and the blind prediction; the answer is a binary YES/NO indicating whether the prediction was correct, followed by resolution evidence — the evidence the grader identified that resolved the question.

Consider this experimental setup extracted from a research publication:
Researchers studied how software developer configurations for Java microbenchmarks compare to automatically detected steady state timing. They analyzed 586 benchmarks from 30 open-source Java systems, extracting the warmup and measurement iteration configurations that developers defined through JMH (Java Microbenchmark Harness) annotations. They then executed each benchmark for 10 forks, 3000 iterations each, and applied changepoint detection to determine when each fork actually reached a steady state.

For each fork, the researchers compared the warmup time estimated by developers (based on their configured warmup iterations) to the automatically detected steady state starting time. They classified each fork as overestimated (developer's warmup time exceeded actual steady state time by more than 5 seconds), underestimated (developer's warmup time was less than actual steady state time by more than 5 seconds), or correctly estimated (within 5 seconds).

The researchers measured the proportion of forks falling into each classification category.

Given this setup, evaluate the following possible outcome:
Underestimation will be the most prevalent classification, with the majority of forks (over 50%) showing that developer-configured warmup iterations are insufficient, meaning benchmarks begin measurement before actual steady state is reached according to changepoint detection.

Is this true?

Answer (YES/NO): NO